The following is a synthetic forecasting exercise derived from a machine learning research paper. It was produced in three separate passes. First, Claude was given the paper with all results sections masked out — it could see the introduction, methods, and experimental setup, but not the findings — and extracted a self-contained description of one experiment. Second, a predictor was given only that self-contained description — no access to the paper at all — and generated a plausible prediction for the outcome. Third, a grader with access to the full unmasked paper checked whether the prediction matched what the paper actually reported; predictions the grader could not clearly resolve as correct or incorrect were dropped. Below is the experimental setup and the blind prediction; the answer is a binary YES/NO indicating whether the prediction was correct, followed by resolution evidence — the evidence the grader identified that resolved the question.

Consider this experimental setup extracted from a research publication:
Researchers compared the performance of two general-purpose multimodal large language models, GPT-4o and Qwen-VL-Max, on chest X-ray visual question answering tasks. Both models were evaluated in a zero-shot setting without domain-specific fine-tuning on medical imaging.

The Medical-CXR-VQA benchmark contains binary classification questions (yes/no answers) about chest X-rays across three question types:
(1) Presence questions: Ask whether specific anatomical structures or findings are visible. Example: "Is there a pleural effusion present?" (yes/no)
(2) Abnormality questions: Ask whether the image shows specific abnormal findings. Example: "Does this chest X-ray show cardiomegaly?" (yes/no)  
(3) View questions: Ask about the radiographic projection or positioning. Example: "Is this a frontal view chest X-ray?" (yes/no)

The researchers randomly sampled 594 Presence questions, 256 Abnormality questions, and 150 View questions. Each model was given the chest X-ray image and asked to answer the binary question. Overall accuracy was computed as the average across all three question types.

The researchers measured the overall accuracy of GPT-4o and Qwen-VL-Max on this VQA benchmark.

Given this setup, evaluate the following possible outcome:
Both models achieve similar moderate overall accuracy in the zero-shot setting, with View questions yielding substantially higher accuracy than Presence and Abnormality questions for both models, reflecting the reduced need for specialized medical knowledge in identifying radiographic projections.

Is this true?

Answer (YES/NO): NO